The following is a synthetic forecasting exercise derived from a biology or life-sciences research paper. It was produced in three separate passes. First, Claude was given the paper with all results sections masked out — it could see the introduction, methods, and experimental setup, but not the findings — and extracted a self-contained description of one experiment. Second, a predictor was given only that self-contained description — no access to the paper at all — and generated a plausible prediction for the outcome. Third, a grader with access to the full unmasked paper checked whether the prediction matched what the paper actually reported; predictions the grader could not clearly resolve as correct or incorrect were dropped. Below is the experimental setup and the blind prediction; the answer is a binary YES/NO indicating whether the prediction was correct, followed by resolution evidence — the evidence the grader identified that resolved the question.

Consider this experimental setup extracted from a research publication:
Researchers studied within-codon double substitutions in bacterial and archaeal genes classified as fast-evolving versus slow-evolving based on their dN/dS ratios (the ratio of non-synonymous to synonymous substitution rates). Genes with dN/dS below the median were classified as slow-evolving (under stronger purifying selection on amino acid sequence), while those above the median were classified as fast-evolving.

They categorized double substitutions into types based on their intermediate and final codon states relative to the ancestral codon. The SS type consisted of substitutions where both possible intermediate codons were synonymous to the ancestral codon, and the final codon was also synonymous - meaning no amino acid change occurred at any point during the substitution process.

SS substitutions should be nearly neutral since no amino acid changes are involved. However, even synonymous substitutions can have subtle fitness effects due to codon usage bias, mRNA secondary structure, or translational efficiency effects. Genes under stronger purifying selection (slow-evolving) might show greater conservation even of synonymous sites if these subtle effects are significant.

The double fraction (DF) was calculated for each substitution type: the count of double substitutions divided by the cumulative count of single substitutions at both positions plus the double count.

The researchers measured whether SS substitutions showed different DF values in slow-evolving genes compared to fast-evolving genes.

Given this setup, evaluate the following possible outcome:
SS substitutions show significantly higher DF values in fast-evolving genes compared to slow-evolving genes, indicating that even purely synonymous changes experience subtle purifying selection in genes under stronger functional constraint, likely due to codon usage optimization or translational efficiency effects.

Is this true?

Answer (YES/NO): NO